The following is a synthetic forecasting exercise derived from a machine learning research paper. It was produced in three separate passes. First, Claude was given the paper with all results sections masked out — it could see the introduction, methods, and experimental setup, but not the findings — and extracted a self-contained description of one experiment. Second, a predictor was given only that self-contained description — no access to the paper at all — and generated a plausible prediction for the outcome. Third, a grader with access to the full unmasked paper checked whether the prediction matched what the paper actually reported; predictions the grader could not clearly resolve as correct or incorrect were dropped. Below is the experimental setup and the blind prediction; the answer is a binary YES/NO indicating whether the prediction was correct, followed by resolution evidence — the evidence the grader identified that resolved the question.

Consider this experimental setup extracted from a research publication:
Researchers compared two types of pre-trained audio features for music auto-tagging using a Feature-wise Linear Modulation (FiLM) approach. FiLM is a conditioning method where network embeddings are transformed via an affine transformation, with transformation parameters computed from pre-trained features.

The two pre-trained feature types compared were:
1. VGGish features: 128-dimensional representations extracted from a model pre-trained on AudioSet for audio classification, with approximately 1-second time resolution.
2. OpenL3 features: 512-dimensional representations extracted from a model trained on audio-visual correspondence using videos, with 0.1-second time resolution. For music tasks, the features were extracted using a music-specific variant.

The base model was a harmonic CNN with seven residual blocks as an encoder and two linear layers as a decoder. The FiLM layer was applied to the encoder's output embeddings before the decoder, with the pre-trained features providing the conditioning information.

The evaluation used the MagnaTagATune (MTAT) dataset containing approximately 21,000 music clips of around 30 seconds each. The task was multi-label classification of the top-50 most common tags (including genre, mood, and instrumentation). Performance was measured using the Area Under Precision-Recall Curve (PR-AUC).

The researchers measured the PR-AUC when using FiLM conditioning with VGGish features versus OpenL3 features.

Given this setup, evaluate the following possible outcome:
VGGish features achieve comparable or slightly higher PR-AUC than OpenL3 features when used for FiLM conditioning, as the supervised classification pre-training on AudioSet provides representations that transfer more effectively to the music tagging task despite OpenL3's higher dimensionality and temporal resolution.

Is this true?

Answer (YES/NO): YES